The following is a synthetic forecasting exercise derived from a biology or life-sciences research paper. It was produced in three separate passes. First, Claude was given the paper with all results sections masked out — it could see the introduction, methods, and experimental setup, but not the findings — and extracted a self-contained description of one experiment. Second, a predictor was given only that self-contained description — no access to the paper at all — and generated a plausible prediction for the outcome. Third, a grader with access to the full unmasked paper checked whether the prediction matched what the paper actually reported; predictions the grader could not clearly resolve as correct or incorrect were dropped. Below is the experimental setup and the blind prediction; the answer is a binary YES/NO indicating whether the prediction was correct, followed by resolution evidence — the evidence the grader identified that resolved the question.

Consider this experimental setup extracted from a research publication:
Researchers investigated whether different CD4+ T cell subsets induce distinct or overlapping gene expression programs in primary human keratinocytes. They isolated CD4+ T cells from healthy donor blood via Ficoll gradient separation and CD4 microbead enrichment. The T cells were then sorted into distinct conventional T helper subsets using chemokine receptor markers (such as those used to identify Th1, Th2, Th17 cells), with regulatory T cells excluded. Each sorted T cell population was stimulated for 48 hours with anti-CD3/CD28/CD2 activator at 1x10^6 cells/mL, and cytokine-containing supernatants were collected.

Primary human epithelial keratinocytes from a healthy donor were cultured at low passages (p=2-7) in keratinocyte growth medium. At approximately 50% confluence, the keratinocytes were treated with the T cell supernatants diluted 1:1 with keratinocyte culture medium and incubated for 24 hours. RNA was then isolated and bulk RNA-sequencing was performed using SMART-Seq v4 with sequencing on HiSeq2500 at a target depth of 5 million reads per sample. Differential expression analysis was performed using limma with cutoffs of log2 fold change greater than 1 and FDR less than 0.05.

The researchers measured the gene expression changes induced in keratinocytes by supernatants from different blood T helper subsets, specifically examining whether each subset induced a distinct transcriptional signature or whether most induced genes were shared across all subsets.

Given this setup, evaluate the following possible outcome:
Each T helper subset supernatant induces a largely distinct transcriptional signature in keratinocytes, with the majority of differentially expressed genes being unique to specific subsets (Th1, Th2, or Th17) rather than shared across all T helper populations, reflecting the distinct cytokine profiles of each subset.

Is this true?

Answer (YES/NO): YES